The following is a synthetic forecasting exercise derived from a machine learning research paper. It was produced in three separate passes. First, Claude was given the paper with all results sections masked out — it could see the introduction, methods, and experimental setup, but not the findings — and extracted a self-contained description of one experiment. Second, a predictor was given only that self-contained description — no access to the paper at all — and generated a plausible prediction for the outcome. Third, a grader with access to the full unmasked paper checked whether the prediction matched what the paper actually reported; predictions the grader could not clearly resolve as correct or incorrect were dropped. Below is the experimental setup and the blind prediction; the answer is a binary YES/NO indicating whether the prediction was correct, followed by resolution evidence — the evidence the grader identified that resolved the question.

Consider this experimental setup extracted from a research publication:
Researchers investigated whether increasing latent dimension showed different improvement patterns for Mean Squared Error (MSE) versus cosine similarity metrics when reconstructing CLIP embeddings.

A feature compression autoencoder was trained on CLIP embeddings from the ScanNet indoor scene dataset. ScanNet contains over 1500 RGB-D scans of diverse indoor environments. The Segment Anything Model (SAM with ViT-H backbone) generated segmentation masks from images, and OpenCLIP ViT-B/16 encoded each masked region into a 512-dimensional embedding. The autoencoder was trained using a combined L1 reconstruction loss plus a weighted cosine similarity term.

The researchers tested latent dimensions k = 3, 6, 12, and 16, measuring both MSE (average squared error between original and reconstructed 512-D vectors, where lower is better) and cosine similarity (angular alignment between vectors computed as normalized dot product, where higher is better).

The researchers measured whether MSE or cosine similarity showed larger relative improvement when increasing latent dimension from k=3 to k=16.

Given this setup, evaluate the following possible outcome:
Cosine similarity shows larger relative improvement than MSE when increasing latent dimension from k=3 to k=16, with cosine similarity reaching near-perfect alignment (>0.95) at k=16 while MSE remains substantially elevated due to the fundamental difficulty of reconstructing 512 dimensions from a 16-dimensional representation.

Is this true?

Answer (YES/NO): NO